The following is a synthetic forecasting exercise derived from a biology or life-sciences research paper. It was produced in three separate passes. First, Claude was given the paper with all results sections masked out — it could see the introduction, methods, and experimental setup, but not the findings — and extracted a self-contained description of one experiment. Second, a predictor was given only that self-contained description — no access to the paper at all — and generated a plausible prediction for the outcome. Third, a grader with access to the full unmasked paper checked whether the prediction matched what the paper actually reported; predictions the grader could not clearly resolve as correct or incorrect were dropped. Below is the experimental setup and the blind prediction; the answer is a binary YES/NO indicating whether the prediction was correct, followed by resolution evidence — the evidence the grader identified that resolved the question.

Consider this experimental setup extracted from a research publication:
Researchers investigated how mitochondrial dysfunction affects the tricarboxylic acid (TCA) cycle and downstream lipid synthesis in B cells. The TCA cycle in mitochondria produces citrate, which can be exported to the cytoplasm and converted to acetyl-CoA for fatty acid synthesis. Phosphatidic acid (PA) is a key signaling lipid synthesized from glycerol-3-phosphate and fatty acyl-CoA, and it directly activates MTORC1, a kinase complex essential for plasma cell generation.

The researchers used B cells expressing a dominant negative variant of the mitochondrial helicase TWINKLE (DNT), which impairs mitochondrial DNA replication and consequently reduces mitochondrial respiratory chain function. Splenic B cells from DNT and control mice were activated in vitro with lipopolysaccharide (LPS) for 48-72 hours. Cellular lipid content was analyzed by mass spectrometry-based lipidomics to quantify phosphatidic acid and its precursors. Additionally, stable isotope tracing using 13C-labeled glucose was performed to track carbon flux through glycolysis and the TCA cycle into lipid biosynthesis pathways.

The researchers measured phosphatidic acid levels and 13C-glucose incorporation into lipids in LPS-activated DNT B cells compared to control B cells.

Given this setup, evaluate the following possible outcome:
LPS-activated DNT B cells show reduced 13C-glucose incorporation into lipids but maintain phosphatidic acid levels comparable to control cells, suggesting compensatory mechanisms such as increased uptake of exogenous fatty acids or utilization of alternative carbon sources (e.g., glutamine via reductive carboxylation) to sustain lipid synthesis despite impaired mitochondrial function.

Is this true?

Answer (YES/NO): NO